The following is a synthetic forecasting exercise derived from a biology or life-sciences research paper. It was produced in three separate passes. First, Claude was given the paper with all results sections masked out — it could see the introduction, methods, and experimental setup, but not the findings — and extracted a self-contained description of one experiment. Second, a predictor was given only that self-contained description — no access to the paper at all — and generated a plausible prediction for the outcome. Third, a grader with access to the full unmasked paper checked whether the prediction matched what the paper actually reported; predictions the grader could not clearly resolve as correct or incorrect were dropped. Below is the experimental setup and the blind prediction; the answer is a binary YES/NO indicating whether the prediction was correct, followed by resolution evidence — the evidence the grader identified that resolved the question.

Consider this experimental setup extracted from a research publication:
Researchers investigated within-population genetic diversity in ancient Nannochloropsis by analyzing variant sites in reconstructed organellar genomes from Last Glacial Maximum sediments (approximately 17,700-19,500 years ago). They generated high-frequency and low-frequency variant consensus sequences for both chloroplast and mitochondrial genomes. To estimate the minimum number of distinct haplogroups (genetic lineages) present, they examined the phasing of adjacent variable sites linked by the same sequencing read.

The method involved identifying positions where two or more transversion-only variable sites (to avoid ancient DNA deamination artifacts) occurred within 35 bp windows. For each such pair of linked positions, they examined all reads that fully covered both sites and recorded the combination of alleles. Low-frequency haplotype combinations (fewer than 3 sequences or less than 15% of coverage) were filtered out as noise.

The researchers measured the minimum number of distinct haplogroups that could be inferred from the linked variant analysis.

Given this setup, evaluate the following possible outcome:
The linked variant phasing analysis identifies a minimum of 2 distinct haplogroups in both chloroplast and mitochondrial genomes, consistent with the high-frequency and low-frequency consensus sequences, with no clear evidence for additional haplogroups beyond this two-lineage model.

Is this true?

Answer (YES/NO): NO